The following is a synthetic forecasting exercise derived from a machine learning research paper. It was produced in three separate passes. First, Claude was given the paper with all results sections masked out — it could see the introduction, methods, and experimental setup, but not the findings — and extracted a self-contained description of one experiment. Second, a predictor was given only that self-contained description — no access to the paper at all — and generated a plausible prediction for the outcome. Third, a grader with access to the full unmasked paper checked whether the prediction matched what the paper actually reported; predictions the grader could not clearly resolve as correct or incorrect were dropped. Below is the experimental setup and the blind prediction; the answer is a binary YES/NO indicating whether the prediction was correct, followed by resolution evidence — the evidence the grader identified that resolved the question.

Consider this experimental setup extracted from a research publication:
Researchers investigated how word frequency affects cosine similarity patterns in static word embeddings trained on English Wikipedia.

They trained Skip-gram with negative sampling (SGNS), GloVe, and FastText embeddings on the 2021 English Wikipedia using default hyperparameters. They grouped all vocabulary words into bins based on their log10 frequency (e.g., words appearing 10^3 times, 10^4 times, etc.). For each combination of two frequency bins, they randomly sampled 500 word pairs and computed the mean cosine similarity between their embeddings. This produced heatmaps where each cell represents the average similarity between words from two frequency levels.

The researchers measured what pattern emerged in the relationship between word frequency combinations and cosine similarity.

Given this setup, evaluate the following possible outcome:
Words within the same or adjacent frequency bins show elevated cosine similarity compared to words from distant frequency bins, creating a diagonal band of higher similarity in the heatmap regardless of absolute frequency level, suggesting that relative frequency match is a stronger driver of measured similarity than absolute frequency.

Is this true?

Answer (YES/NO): NO